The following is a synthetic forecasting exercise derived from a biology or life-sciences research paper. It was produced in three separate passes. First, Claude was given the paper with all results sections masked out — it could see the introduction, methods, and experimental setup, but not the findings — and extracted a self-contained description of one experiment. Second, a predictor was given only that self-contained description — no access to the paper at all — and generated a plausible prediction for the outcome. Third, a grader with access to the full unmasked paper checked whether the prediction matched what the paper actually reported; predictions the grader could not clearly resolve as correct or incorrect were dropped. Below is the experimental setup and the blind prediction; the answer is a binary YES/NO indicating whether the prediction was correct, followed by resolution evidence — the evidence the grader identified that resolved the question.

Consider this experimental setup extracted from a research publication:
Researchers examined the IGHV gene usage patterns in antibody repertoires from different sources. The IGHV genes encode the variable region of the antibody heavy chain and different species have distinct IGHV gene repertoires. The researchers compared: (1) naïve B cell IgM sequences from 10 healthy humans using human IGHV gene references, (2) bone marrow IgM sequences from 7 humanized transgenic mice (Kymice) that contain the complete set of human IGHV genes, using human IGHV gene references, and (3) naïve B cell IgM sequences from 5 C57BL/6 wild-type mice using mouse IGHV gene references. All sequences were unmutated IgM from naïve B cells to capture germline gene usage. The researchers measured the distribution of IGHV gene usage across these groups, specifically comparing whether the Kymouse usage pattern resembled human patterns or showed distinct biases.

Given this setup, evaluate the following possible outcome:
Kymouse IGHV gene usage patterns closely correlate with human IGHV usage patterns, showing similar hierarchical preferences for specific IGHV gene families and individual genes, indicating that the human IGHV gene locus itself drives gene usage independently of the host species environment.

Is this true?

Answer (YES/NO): NO